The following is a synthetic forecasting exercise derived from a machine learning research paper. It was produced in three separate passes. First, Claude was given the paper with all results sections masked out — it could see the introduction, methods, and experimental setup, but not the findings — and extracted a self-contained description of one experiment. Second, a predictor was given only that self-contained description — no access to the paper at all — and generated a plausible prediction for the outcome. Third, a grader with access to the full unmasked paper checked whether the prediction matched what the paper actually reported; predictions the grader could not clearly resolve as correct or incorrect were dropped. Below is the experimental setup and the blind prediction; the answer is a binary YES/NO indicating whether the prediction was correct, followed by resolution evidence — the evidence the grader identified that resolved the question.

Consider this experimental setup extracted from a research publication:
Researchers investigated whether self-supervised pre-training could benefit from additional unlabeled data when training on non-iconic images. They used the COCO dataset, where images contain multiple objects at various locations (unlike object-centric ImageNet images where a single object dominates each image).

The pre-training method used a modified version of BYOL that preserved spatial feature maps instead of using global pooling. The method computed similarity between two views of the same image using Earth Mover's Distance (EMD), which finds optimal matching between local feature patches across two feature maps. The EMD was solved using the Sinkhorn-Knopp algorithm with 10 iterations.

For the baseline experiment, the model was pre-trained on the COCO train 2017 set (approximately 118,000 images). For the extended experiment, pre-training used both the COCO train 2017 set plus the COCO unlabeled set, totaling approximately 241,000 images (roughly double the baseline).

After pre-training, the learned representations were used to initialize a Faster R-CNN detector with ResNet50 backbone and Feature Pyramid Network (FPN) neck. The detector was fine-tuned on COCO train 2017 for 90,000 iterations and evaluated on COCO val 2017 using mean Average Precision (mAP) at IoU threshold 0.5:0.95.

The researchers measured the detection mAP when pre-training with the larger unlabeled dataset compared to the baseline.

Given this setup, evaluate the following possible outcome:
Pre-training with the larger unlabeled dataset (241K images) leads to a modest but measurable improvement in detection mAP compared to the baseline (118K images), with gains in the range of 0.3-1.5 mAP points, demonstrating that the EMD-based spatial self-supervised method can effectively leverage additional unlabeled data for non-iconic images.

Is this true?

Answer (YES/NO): YES